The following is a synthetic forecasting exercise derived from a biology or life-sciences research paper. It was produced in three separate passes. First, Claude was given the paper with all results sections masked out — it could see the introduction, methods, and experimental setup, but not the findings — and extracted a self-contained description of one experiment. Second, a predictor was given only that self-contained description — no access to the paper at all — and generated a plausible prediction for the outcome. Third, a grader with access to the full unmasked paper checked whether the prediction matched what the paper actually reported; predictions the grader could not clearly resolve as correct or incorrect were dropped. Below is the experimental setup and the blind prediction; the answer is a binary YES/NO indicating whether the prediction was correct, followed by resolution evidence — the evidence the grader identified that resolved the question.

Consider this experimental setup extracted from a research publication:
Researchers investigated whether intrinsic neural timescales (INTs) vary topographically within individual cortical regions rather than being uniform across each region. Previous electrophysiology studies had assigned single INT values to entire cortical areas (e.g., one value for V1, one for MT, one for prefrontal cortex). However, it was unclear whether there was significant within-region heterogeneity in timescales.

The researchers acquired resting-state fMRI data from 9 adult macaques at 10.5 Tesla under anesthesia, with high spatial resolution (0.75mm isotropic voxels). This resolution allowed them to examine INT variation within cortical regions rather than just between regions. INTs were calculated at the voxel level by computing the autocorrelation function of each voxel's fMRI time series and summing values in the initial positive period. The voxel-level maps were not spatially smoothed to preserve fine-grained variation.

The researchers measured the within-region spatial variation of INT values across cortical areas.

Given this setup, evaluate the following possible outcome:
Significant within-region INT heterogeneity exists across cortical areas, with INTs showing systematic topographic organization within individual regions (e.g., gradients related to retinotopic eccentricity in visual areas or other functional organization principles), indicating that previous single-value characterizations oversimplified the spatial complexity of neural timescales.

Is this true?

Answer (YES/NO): YES